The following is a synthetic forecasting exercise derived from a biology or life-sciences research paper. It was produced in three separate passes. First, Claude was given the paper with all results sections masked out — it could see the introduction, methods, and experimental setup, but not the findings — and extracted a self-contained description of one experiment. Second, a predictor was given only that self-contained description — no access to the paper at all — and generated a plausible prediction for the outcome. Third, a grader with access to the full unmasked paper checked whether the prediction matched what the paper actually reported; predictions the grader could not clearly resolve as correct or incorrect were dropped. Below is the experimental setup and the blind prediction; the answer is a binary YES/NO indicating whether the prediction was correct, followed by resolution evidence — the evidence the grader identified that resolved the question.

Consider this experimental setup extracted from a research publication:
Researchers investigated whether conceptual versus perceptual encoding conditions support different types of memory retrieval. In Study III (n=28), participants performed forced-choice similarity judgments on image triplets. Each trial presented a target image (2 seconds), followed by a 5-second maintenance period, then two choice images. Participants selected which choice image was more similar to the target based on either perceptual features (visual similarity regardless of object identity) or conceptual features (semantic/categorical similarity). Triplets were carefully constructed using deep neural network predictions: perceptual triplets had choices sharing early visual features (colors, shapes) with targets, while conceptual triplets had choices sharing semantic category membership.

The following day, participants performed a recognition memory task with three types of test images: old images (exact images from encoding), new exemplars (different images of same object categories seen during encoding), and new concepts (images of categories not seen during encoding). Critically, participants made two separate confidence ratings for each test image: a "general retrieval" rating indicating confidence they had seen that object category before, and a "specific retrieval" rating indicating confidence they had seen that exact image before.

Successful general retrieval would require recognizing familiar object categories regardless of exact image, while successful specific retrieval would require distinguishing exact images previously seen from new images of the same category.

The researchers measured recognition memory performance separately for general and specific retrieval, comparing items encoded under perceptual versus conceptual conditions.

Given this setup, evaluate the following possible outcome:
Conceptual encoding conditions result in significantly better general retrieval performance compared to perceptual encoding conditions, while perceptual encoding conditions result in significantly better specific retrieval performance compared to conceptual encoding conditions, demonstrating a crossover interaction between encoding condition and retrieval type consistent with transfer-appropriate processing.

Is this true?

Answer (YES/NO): NO